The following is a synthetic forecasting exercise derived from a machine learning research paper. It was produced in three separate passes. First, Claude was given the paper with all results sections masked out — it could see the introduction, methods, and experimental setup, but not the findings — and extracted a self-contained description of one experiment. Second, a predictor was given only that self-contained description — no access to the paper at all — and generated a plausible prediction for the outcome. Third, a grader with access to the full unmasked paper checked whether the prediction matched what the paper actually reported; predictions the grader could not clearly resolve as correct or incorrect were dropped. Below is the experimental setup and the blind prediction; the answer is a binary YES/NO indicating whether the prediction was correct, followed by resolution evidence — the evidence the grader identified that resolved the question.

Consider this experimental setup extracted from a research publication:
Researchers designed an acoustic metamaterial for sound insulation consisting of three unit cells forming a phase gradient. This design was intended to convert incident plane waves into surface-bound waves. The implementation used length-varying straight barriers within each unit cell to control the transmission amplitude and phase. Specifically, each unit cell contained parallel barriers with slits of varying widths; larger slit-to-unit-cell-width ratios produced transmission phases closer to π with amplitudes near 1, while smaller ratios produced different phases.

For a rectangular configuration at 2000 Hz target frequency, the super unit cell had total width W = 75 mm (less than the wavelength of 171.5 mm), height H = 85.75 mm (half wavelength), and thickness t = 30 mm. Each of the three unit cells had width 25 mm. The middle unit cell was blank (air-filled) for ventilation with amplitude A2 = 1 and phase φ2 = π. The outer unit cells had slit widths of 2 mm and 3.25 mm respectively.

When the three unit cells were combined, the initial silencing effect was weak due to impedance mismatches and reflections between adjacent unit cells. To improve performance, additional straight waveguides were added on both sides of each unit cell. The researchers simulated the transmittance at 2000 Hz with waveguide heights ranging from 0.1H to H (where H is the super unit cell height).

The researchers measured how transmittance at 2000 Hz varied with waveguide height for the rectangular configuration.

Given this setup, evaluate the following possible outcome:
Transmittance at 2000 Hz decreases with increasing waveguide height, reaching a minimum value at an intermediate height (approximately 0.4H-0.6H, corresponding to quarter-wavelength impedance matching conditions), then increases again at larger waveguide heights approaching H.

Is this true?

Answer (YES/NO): YES